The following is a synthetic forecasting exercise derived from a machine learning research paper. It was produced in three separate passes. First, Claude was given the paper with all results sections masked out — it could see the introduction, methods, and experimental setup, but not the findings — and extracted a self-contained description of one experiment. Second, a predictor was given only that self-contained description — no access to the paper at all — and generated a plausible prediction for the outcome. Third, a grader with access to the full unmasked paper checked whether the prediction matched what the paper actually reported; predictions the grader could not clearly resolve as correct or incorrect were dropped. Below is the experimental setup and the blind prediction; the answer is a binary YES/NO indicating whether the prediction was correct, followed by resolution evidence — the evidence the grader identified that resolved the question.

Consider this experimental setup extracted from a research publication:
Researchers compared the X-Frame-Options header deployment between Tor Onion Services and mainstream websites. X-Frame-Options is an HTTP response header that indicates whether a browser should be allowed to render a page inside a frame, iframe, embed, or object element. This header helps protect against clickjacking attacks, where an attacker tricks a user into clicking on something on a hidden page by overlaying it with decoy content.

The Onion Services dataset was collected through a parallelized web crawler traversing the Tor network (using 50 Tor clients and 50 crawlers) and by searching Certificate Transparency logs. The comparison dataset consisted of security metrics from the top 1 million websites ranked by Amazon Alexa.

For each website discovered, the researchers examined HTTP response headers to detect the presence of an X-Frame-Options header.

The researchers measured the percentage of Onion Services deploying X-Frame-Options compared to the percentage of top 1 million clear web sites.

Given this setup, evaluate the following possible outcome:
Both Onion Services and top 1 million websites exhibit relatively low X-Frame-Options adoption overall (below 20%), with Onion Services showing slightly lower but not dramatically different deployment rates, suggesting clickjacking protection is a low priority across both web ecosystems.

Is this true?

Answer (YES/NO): NO